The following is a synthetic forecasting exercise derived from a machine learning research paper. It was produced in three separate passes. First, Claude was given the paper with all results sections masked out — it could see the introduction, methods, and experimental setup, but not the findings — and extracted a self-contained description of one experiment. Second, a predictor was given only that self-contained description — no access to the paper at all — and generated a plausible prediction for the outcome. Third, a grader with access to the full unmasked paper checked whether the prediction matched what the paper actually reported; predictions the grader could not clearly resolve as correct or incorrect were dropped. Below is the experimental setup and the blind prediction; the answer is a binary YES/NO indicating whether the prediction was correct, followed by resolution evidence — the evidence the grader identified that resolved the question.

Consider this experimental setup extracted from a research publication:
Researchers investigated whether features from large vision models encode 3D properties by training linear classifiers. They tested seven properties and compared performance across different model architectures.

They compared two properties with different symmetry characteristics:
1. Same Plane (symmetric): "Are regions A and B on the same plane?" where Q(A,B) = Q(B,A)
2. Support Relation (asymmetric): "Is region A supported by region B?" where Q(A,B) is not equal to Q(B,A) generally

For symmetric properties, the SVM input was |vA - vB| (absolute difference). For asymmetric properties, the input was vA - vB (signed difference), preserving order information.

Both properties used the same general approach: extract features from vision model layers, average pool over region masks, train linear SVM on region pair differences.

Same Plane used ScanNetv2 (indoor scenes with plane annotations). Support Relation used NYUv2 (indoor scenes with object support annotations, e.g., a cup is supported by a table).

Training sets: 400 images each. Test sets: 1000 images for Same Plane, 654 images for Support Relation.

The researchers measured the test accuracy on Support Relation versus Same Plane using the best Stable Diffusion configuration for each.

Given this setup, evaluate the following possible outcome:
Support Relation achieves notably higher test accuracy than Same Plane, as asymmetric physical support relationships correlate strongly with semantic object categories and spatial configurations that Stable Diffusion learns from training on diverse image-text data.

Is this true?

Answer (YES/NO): NO